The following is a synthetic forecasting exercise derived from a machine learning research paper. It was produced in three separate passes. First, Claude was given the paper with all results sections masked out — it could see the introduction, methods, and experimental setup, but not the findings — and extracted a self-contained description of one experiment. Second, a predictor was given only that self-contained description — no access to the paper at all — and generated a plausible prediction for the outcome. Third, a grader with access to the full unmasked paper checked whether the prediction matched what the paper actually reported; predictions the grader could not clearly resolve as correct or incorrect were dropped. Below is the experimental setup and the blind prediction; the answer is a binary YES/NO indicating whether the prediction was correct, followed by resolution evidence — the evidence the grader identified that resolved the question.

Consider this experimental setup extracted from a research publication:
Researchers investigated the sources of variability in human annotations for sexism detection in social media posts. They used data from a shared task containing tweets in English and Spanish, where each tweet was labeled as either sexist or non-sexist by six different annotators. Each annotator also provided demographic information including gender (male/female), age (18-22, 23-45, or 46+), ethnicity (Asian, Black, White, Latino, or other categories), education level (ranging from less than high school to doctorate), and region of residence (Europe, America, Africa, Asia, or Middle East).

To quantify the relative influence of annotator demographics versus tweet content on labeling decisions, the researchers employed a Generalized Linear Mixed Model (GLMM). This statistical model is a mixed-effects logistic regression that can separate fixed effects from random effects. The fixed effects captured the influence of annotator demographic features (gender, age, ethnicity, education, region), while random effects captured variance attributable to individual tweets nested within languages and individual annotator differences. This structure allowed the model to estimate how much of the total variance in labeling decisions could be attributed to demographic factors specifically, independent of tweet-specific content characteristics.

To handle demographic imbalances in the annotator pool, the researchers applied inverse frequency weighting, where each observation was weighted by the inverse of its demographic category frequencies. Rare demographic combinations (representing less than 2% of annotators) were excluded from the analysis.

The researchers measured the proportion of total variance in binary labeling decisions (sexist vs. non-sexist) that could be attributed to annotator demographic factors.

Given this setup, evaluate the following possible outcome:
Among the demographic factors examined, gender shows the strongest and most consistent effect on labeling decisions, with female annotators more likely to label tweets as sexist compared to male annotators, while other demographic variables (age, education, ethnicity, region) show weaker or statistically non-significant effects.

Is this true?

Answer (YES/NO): NO